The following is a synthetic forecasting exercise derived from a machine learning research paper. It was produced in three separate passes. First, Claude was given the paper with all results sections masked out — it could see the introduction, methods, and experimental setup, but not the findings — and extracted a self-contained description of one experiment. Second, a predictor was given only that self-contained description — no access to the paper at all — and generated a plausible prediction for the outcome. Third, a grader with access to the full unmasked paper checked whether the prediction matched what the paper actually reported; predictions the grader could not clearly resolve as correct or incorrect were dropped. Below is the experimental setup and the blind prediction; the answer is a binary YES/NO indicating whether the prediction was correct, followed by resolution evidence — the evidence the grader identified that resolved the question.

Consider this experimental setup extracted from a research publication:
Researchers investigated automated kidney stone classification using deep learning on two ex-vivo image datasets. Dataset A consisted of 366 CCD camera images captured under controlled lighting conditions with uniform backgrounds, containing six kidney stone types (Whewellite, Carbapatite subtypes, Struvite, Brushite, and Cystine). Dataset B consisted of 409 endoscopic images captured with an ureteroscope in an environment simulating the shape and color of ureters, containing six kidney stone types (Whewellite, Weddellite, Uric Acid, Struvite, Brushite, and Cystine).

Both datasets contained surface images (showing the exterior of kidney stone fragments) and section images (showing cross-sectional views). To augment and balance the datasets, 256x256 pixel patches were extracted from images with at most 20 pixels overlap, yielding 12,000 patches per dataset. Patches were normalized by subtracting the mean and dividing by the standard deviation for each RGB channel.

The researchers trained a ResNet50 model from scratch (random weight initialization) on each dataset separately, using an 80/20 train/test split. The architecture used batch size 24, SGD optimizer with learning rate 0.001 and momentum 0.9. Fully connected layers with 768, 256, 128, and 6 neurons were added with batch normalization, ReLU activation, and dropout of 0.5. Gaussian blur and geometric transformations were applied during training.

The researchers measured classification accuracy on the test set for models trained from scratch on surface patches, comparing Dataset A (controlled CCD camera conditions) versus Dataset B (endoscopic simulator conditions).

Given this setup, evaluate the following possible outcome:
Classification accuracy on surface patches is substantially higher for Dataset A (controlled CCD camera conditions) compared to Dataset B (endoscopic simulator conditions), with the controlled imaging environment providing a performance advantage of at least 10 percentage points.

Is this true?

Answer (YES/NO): NO